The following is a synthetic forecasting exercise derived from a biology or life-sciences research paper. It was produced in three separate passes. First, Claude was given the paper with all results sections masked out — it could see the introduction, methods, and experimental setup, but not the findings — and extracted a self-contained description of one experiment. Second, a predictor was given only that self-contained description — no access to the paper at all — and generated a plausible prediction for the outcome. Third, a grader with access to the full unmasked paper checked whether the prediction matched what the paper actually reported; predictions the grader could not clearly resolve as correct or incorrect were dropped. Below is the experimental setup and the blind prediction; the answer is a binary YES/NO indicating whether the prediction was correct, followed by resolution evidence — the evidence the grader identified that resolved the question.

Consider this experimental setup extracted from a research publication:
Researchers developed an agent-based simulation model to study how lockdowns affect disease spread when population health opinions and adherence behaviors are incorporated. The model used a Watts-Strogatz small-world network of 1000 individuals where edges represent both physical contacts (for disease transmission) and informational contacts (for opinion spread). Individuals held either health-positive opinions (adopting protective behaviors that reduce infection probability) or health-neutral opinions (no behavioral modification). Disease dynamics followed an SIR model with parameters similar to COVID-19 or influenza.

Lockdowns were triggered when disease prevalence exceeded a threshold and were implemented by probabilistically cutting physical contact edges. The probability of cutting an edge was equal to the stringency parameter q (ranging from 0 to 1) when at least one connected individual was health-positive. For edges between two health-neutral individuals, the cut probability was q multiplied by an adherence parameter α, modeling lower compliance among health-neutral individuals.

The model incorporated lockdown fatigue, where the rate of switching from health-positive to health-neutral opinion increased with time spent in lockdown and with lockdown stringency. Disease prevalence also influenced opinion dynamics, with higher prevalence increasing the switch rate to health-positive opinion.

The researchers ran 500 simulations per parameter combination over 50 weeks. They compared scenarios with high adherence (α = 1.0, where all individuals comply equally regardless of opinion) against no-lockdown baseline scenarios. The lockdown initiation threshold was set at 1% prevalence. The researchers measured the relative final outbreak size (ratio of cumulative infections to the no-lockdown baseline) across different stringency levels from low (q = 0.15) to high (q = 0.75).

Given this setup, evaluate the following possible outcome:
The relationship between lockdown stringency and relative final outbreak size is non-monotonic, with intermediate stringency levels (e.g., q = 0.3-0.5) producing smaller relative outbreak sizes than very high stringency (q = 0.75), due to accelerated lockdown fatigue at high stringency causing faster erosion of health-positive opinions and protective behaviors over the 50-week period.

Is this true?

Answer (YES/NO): NO